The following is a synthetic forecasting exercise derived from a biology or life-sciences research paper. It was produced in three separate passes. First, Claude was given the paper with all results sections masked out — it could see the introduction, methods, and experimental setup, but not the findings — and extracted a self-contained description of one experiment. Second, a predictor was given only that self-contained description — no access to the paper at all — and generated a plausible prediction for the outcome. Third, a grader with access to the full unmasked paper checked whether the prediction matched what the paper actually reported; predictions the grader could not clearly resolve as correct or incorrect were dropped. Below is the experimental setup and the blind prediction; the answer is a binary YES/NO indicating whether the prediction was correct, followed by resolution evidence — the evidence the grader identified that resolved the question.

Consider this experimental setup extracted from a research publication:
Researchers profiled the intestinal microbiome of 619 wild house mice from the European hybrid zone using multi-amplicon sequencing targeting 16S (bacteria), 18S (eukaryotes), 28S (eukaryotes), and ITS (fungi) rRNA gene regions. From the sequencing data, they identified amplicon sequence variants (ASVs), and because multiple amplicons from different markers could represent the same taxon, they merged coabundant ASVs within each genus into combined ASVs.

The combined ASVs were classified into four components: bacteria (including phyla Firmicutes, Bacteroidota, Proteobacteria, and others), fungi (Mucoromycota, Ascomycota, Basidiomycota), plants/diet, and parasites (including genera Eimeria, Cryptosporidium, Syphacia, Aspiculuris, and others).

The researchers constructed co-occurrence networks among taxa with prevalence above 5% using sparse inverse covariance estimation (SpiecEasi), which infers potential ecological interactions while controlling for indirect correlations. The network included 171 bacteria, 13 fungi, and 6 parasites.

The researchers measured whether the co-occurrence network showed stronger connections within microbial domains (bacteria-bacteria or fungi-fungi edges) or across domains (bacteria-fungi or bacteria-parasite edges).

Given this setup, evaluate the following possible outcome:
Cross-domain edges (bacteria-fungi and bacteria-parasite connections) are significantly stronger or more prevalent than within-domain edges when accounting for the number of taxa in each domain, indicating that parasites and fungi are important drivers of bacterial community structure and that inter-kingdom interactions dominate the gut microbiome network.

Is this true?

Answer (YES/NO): NO